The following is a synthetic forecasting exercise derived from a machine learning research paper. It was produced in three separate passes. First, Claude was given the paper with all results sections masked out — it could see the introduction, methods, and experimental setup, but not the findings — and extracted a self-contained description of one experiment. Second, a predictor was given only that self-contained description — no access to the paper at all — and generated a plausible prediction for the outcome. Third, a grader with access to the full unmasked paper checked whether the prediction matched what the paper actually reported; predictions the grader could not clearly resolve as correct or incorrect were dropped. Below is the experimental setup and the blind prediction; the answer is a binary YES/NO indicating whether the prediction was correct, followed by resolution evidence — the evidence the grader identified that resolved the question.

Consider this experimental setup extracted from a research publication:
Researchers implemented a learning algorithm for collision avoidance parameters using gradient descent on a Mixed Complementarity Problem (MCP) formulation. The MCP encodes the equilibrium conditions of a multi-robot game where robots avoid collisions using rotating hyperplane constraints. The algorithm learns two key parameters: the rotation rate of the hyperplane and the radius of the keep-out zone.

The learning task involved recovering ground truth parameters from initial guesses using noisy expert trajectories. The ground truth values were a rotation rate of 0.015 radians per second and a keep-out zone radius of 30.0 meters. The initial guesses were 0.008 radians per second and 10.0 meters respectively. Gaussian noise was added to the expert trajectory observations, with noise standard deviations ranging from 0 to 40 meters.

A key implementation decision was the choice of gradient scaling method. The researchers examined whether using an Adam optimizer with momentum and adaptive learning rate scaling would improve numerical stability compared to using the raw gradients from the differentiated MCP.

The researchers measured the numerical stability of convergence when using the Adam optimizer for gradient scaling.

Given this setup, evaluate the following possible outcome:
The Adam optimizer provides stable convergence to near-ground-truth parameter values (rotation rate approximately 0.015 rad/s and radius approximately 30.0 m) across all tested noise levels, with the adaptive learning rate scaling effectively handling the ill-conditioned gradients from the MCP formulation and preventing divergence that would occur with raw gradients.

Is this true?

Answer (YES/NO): NO